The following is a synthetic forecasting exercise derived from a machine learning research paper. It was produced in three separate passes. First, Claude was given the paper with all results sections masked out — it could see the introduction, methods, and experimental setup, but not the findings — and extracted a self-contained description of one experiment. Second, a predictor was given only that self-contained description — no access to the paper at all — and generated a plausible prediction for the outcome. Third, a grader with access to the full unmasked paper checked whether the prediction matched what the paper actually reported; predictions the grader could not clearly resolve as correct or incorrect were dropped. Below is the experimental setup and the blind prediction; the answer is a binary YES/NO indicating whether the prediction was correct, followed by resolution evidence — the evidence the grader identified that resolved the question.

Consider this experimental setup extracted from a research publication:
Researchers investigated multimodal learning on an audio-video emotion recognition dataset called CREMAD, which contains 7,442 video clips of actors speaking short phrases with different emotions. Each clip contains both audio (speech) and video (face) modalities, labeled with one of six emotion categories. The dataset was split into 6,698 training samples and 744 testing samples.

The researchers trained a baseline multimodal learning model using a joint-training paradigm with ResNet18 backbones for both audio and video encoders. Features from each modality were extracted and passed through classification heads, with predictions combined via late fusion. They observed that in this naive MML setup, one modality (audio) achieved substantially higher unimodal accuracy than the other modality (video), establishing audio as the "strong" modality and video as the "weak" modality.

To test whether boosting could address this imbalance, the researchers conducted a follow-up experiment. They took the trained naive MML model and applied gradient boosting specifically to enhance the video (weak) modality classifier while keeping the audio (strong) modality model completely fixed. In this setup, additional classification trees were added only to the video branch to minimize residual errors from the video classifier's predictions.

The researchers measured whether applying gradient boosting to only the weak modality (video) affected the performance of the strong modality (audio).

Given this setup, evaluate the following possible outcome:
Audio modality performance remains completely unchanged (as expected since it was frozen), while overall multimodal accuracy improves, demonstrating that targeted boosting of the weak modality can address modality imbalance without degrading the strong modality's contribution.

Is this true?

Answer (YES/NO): YES